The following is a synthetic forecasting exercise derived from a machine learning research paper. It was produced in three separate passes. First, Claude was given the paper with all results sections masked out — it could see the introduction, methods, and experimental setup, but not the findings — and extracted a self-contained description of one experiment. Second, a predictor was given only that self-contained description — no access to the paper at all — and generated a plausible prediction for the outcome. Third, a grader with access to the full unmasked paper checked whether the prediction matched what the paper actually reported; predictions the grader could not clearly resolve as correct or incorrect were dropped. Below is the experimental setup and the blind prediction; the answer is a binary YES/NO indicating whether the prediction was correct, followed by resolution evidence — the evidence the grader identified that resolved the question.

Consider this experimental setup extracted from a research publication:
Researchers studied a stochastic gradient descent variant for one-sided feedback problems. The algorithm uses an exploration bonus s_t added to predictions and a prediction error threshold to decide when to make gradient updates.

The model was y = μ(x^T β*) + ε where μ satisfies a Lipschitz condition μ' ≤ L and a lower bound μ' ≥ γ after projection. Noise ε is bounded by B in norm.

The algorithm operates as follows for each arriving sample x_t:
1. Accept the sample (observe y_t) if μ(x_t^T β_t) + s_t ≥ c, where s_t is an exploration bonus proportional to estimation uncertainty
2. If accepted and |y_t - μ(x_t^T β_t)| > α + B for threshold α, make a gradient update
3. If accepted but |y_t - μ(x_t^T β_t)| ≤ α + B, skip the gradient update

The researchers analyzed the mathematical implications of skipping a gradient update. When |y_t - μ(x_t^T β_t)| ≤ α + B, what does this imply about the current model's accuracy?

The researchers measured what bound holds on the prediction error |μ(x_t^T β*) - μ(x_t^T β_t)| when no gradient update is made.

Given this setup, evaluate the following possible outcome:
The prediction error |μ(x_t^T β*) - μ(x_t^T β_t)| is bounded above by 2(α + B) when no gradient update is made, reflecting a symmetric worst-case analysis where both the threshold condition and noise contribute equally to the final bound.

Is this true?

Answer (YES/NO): NO